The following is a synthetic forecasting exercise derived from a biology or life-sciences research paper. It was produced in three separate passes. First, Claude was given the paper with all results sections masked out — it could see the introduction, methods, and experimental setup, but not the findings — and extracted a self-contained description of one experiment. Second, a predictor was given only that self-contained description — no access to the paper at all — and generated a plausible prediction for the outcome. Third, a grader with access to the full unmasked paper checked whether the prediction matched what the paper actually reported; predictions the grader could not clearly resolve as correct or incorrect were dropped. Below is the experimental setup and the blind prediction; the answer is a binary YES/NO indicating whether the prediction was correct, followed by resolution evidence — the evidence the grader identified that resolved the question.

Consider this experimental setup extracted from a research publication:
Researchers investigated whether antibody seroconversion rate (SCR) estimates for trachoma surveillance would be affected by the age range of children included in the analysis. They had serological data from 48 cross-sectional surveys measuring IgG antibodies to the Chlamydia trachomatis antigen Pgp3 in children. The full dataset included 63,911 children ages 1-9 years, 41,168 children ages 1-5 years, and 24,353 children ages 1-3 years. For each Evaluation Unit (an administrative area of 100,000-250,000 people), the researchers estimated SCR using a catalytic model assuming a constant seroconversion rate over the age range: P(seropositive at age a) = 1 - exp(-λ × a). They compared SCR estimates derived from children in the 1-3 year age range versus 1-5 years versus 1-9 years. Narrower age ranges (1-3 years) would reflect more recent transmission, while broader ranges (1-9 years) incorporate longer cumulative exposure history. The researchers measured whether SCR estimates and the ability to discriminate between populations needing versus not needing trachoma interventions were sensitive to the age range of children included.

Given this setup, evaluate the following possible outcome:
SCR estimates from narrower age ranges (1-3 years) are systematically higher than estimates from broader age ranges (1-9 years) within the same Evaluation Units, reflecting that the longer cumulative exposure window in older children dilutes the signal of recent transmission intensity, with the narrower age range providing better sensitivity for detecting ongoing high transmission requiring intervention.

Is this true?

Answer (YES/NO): NO